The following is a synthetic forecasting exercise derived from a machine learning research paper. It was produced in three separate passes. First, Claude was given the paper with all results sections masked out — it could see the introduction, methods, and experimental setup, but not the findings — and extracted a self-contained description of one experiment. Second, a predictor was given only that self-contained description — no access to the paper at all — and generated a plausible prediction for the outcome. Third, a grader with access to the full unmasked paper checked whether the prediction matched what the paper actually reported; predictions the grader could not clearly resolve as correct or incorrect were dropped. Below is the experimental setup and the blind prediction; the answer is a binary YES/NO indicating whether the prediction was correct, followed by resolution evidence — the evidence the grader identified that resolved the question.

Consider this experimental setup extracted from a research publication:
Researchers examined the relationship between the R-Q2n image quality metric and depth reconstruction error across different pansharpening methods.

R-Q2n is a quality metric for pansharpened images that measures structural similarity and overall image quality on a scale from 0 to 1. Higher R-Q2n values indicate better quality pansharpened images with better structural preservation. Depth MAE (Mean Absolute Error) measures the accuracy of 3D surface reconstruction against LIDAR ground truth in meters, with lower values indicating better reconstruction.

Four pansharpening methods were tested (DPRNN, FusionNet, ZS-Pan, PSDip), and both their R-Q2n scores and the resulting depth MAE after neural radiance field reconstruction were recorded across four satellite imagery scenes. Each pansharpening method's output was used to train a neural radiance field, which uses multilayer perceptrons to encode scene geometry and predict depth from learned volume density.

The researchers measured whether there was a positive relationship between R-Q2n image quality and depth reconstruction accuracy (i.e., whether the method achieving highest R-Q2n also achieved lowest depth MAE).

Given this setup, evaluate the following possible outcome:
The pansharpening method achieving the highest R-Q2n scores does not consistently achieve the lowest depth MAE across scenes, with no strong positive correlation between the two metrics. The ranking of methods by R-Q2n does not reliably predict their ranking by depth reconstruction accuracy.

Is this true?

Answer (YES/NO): YES